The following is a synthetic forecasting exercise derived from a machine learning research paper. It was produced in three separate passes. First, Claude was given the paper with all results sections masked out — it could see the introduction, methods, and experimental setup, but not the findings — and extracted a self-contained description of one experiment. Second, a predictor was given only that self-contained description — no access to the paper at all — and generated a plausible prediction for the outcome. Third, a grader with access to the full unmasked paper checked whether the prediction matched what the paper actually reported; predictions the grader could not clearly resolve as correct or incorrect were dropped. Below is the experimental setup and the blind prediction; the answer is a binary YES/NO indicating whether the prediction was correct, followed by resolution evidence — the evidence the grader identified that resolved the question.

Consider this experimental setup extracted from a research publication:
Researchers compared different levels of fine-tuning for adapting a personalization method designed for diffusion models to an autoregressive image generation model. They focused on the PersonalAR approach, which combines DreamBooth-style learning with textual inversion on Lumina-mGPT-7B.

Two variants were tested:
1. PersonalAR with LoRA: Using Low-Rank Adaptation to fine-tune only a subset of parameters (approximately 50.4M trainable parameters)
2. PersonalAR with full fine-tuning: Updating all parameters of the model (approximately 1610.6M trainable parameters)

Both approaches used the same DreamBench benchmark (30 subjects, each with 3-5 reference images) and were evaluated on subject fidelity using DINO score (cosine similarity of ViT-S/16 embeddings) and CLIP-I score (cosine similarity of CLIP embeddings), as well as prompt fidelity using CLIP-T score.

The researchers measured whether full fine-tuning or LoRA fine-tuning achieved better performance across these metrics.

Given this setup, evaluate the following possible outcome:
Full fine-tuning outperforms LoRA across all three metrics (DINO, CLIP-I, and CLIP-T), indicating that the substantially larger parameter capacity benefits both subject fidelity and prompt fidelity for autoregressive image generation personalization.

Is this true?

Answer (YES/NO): NO